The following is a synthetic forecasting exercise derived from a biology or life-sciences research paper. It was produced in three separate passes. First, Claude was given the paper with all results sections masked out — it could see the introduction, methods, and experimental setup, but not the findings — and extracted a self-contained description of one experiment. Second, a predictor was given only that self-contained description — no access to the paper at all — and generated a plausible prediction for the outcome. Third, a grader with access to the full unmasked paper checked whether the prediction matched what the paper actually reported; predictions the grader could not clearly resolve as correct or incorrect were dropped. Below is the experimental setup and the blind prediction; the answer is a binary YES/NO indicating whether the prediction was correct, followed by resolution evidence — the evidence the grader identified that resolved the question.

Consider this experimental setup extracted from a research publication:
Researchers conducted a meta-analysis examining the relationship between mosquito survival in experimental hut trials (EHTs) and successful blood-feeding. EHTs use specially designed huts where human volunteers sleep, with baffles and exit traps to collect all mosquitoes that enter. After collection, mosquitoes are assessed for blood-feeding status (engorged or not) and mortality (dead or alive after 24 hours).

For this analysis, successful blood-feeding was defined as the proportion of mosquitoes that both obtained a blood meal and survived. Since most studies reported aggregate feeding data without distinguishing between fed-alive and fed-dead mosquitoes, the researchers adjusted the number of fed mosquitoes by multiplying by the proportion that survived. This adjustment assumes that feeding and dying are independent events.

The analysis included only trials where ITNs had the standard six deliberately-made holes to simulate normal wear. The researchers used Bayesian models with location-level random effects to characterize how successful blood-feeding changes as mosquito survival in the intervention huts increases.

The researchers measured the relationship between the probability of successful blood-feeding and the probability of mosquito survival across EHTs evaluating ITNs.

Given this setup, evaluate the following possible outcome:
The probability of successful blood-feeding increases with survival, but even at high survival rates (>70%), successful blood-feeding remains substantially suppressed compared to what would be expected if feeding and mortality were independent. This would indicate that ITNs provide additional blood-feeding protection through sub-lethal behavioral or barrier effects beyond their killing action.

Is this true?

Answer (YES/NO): YES